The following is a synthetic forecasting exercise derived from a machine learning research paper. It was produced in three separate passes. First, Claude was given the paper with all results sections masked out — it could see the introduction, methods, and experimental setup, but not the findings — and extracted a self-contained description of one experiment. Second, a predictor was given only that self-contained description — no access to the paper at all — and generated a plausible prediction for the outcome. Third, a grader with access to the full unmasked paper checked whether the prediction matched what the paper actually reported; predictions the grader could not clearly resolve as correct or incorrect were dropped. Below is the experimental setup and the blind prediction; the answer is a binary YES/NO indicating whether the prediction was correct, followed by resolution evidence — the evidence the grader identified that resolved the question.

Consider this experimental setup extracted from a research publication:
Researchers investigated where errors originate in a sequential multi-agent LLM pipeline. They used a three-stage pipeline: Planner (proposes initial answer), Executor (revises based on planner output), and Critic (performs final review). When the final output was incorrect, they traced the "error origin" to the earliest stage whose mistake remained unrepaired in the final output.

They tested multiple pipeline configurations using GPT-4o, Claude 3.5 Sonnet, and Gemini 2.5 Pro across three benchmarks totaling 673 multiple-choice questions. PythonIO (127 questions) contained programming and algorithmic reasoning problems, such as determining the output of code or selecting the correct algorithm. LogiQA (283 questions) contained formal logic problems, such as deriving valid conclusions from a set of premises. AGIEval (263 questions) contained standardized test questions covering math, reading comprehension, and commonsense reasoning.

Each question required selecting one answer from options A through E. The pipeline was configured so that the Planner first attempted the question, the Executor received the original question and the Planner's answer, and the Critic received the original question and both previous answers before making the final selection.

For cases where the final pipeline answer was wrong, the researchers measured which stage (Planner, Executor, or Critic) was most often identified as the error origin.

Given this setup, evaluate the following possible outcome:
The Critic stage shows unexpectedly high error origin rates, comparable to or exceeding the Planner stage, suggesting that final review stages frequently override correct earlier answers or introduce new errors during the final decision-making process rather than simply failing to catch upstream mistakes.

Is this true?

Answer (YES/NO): NO